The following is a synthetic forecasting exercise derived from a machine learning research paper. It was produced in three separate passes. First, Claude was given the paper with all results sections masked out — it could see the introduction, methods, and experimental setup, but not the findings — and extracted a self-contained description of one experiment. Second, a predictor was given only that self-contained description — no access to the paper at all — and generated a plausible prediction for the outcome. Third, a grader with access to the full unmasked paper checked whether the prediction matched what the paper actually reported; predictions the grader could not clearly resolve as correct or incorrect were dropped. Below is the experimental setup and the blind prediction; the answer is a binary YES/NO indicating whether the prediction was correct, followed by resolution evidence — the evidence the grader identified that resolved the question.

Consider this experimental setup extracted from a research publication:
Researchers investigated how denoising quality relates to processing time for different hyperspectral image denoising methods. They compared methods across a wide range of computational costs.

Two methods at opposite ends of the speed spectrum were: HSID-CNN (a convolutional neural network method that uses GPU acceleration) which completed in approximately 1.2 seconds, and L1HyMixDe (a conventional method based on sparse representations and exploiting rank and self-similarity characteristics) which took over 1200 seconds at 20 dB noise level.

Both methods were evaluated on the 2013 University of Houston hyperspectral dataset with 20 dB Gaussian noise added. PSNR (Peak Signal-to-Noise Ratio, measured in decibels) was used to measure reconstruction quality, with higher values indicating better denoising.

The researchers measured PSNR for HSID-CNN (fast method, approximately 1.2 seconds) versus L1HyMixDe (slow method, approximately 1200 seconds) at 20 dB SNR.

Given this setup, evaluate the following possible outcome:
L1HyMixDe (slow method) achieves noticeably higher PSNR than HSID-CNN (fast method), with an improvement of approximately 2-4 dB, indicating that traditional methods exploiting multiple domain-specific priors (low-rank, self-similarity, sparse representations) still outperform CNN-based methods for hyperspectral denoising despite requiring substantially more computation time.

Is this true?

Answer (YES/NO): NO